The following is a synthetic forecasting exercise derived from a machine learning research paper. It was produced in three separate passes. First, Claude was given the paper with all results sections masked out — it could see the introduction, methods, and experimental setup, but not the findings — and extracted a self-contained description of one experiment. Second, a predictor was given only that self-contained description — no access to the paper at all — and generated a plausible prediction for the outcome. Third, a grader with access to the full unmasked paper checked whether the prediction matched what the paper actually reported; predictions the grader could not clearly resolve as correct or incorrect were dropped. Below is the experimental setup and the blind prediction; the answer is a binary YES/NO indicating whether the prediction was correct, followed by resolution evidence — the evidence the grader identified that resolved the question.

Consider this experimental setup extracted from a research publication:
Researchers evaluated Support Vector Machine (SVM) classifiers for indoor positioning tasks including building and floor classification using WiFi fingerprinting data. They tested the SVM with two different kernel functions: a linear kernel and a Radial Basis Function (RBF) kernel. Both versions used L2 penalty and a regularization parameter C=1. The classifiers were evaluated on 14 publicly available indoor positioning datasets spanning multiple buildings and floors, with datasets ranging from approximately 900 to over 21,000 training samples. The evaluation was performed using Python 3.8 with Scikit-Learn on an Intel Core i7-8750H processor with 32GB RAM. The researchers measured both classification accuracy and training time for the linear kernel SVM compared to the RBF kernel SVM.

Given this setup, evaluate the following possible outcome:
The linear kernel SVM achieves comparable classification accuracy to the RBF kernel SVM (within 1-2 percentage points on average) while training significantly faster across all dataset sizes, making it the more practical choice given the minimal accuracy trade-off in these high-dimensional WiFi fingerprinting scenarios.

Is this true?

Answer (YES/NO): NO